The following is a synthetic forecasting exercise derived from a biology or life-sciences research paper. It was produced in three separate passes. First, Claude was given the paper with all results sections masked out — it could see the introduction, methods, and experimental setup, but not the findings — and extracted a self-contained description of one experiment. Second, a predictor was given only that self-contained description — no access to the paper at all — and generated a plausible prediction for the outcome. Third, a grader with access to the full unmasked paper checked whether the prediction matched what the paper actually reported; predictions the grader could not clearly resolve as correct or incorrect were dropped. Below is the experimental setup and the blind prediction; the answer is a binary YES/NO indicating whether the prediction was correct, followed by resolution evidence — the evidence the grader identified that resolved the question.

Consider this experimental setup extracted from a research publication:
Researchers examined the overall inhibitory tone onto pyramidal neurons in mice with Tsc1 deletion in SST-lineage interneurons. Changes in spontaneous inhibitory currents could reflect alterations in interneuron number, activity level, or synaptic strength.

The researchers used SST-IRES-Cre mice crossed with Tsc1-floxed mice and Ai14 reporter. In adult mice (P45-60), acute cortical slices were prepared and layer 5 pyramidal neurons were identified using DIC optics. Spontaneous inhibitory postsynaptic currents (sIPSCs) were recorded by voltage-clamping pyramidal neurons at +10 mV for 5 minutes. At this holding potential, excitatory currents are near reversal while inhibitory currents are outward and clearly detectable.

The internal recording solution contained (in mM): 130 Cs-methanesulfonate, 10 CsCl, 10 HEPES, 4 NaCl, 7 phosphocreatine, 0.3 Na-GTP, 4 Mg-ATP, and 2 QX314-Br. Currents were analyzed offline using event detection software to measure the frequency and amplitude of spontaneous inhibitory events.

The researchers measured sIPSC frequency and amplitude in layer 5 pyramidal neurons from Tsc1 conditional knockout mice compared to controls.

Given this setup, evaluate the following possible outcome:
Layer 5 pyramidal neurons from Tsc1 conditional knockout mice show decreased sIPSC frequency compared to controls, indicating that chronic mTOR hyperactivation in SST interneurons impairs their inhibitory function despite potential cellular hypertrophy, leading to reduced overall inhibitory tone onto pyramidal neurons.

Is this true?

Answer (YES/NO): YES